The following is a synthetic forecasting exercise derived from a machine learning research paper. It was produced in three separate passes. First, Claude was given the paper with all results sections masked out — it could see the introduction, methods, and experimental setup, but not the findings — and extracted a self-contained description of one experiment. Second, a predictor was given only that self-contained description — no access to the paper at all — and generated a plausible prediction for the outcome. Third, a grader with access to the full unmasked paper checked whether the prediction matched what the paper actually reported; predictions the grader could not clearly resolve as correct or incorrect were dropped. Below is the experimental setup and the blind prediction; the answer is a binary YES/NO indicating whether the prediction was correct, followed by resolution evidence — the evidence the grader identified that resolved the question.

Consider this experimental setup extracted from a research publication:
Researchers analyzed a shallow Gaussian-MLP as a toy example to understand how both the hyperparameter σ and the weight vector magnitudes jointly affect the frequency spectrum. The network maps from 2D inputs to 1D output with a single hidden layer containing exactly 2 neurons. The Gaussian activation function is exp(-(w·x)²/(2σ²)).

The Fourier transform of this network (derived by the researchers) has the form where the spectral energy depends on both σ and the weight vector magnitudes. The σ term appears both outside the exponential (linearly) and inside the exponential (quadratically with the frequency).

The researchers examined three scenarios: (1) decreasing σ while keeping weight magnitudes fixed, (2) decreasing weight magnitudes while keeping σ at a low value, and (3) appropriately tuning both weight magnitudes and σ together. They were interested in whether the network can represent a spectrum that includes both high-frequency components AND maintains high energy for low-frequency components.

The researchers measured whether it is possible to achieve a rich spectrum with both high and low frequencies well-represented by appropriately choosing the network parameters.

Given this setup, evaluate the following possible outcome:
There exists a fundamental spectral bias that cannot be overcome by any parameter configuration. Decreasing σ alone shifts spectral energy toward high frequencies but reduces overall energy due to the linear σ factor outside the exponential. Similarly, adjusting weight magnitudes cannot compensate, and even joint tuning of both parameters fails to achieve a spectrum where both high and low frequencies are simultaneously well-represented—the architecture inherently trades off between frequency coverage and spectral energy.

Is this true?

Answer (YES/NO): NO